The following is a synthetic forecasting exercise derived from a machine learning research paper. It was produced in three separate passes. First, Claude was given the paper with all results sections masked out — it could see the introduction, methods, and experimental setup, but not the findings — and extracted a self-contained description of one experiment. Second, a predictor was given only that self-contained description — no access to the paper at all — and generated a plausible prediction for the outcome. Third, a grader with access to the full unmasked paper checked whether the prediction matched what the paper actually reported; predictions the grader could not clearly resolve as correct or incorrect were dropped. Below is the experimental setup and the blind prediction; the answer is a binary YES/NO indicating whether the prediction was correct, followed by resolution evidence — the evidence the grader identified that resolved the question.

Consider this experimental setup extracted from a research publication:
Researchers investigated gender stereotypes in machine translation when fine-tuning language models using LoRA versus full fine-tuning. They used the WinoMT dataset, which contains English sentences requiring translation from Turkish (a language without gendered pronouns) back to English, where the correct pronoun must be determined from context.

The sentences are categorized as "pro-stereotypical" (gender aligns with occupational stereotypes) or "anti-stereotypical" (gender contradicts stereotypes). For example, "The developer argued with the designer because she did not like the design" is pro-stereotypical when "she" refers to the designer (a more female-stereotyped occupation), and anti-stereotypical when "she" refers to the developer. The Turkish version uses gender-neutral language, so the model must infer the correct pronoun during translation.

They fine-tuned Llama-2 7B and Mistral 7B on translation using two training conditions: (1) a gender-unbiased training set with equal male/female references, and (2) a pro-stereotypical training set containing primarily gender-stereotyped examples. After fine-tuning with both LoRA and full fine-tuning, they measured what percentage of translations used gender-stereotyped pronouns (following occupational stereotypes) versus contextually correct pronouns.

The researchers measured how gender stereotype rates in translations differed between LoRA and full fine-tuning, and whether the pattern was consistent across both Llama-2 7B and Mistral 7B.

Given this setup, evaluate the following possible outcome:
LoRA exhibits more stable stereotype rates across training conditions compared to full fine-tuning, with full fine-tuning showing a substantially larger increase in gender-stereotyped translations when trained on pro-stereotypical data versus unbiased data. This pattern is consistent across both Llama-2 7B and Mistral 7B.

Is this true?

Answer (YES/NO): NO